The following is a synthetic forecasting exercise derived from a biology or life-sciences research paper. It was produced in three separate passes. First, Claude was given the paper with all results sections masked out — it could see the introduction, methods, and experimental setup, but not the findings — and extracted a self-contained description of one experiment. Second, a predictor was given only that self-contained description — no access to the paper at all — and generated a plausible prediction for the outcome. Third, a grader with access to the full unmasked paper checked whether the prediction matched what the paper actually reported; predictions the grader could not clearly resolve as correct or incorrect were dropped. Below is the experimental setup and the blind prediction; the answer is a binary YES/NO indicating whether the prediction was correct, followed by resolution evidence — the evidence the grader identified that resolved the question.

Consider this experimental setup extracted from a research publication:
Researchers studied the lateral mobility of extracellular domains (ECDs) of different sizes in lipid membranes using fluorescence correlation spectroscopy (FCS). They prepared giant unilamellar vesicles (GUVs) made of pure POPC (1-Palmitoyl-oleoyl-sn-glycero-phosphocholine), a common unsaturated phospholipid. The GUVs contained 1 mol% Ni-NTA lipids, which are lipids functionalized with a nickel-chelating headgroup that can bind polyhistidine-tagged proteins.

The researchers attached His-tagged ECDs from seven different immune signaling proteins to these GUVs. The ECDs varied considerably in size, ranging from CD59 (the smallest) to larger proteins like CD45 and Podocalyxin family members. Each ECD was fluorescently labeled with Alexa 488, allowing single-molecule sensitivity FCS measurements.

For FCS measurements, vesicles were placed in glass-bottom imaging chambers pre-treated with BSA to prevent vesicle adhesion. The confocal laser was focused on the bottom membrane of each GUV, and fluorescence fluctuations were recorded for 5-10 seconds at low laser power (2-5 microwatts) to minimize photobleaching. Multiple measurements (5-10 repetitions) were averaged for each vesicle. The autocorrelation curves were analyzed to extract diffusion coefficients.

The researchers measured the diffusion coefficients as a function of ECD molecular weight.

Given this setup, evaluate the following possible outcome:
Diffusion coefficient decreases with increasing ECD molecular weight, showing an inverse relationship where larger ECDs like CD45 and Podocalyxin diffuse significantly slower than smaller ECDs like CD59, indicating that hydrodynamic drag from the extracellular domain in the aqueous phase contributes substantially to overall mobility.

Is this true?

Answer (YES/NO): YES